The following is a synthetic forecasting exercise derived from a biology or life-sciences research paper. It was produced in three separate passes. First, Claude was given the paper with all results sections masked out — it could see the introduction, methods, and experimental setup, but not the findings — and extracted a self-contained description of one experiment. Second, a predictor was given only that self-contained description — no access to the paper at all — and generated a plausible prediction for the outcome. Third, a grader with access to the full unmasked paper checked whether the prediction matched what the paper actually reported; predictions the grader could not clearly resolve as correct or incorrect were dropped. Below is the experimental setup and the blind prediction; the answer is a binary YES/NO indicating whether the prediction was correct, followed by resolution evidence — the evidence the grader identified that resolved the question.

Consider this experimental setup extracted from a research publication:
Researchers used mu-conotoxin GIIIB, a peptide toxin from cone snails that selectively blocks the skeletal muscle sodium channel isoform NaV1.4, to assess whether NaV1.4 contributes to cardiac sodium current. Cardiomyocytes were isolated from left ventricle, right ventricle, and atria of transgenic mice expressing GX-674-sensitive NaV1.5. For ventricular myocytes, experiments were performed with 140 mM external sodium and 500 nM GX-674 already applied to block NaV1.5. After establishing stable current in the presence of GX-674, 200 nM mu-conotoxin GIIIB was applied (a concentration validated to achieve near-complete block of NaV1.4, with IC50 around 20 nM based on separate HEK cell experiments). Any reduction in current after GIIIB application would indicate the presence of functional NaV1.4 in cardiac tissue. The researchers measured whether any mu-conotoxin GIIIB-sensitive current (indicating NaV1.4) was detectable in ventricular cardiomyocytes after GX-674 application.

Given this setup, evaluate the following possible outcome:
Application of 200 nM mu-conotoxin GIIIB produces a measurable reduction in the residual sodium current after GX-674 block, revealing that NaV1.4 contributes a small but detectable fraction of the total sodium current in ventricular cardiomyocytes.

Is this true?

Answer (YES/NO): YES